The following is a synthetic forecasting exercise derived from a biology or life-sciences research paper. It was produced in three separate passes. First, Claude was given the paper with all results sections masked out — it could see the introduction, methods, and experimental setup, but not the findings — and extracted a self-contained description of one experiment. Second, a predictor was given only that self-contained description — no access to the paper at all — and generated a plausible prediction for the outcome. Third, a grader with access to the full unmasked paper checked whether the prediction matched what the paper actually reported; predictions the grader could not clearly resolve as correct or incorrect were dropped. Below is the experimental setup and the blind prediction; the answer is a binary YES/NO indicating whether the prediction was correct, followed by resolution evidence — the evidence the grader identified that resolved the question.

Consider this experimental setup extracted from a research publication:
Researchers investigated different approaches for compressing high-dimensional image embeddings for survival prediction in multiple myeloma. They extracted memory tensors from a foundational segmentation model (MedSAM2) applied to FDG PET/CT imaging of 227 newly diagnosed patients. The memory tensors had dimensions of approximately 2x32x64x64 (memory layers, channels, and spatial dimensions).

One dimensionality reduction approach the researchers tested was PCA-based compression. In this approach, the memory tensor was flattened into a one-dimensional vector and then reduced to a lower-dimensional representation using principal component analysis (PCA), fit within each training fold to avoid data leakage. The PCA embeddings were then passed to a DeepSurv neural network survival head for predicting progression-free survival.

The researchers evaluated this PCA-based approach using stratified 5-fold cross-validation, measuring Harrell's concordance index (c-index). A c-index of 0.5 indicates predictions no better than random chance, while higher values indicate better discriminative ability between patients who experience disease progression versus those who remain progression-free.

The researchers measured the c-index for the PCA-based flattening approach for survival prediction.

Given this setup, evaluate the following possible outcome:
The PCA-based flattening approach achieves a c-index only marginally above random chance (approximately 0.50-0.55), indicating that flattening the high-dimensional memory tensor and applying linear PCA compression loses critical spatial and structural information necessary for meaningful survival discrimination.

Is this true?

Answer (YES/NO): NO